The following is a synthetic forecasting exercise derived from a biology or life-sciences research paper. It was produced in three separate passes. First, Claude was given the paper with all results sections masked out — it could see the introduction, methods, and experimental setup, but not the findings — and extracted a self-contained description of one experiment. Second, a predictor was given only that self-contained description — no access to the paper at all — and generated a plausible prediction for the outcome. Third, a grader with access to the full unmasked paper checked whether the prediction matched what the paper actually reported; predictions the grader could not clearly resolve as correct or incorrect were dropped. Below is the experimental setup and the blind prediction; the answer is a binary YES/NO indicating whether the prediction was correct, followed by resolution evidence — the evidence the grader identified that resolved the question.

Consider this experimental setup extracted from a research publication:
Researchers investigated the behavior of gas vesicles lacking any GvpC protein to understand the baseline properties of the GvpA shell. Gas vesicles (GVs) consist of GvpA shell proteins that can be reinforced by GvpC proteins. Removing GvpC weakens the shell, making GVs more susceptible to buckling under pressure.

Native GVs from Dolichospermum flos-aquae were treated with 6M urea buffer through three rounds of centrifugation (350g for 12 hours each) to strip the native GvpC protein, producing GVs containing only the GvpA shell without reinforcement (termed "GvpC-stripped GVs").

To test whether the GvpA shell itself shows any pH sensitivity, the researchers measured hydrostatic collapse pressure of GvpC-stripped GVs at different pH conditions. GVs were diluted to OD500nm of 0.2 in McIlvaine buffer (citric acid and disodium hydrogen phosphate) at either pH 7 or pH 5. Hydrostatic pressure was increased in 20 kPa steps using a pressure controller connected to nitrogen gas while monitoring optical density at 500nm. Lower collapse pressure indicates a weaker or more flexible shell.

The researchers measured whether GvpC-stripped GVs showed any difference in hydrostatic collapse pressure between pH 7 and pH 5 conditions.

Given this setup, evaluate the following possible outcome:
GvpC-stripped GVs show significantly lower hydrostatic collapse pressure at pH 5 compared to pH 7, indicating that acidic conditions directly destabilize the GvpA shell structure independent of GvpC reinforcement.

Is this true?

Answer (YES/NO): NO